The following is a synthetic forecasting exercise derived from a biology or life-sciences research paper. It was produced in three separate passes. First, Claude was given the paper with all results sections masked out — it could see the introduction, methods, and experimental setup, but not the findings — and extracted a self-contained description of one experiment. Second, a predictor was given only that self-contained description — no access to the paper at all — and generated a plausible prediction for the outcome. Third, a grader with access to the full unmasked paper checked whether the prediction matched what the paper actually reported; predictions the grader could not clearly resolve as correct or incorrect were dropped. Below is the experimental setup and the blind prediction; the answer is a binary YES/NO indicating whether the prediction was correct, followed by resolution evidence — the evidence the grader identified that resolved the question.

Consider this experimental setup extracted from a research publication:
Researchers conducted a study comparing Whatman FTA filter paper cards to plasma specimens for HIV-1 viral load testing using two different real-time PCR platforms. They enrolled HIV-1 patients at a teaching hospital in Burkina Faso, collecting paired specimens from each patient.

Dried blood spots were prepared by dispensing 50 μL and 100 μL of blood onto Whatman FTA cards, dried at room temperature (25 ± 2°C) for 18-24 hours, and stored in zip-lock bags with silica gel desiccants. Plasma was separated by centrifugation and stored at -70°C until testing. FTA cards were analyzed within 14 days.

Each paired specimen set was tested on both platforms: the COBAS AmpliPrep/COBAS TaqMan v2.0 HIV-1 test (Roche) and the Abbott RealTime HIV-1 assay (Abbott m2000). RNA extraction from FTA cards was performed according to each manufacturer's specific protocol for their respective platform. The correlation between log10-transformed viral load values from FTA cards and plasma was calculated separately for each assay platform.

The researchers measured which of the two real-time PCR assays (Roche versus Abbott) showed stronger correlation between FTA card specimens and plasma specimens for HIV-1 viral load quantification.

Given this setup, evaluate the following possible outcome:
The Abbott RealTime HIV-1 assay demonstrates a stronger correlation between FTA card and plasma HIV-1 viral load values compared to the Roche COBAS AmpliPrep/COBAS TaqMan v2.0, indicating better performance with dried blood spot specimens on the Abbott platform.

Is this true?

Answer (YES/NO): NO